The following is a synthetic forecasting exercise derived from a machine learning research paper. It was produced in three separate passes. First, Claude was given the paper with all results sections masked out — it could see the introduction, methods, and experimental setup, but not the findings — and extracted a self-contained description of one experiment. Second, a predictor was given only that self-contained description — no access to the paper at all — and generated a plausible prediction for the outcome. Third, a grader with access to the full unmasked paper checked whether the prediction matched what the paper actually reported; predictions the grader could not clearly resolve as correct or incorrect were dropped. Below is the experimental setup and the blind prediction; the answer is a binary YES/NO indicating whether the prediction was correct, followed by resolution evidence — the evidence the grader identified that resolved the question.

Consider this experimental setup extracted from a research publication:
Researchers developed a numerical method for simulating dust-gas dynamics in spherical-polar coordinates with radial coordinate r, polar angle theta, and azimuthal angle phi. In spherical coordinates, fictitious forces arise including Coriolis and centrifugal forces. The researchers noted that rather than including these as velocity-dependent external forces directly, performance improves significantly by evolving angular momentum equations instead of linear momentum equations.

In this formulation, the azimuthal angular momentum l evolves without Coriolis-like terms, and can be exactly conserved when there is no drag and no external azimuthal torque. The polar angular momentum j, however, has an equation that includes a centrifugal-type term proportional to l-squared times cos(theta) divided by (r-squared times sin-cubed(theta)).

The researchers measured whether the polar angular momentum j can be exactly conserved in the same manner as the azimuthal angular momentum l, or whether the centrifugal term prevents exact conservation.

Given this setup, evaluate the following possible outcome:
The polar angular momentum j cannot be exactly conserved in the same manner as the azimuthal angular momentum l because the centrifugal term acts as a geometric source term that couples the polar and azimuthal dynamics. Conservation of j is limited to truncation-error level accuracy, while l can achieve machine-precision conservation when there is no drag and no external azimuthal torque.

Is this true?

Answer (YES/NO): NO